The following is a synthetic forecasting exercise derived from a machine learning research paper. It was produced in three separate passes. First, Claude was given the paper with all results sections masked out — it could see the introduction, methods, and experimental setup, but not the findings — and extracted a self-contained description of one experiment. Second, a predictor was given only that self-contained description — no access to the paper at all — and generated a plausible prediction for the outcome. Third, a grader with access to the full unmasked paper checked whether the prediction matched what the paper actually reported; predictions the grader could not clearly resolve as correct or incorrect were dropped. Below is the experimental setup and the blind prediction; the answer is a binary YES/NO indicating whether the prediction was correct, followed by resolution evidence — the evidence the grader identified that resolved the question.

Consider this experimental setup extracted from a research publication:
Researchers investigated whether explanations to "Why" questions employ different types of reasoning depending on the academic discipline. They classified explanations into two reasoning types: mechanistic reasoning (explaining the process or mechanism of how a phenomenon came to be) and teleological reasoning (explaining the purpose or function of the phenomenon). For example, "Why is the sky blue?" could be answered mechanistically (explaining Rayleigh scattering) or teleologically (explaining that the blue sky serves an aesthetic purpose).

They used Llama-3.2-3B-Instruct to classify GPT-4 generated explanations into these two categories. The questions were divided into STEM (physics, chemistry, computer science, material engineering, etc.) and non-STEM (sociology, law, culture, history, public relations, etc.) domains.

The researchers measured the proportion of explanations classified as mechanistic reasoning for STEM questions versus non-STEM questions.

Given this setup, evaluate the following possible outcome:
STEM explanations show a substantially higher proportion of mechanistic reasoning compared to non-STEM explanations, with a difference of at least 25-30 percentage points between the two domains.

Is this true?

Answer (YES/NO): YES